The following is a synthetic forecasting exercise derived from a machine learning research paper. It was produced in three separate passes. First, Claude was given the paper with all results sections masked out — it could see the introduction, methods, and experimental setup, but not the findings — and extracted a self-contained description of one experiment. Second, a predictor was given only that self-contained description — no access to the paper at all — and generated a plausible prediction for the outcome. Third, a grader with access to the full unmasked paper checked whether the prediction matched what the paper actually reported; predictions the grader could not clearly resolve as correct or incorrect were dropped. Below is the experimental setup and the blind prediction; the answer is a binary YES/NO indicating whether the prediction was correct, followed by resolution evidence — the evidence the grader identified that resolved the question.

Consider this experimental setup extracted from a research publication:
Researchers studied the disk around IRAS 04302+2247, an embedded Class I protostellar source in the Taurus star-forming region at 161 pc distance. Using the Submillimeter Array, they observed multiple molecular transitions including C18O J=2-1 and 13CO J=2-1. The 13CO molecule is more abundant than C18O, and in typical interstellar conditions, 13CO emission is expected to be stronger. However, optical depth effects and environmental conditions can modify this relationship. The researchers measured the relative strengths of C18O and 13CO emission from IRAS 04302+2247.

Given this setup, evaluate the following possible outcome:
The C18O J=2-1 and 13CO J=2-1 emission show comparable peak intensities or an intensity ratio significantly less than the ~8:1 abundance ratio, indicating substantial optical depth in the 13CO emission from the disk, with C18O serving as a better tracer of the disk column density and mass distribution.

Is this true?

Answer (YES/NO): YES